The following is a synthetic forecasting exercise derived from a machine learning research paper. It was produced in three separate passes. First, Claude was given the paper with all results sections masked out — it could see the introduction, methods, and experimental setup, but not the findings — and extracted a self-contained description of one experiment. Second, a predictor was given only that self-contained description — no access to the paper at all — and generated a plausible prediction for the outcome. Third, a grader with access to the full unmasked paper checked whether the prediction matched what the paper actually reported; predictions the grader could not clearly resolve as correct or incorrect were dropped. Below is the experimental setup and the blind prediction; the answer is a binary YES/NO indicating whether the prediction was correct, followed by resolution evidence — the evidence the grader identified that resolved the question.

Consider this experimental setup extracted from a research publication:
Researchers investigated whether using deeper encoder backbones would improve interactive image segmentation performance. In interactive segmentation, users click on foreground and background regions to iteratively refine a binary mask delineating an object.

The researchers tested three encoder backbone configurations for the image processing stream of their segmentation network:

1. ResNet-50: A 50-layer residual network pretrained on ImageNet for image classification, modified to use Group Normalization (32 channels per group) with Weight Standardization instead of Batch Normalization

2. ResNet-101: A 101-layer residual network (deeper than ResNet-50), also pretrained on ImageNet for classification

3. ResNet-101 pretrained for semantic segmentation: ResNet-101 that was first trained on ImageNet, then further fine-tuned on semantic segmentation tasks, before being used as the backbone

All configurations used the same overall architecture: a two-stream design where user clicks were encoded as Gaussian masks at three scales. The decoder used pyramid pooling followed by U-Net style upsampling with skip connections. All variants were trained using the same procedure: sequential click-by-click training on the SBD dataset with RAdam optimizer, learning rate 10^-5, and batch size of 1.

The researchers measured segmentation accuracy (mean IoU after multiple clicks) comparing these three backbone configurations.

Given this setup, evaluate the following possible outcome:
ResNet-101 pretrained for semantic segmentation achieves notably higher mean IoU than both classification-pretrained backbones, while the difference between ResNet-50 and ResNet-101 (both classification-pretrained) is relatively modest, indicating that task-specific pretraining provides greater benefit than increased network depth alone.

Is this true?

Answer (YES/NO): NO